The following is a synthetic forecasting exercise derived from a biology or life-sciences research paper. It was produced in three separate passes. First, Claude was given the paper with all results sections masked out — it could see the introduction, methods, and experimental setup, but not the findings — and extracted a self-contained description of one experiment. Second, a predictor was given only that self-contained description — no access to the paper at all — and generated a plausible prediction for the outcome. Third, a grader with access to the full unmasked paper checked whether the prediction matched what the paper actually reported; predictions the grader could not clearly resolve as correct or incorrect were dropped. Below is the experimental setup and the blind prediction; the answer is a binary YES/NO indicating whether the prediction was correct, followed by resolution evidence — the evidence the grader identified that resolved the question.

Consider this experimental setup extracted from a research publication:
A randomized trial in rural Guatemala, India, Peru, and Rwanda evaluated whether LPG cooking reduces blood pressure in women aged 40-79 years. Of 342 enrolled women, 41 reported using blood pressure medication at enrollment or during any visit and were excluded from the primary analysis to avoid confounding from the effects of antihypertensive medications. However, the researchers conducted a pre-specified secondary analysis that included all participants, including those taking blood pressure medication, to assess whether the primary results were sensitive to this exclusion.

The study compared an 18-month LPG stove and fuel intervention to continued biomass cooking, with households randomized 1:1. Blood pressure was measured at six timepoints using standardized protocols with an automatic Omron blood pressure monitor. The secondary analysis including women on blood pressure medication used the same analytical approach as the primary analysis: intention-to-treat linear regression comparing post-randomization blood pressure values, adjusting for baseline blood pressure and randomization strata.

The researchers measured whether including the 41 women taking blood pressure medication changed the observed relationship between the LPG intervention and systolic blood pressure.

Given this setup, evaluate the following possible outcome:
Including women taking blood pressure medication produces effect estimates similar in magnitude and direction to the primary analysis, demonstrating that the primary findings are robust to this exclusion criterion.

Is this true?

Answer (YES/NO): NO